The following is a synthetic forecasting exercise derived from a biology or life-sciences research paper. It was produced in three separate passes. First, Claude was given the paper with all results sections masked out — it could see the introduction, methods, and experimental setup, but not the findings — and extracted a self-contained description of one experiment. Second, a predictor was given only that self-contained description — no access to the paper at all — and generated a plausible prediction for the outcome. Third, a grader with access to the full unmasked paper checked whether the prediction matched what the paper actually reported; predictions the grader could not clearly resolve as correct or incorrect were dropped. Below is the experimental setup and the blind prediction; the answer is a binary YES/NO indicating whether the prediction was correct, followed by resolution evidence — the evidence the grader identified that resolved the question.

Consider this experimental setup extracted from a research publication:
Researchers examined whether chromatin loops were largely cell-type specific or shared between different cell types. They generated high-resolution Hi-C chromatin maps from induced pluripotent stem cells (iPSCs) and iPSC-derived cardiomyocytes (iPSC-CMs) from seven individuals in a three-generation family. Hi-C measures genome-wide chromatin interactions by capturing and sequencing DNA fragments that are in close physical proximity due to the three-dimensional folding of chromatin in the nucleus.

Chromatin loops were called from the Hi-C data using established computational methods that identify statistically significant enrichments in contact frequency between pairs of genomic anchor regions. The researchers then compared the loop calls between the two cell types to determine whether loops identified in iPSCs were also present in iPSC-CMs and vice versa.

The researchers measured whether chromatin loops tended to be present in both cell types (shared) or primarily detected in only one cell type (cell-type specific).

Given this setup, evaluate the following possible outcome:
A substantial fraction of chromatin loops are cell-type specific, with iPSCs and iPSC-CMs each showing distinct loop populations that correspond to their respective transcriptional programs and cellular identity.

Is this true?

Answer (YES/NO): NO